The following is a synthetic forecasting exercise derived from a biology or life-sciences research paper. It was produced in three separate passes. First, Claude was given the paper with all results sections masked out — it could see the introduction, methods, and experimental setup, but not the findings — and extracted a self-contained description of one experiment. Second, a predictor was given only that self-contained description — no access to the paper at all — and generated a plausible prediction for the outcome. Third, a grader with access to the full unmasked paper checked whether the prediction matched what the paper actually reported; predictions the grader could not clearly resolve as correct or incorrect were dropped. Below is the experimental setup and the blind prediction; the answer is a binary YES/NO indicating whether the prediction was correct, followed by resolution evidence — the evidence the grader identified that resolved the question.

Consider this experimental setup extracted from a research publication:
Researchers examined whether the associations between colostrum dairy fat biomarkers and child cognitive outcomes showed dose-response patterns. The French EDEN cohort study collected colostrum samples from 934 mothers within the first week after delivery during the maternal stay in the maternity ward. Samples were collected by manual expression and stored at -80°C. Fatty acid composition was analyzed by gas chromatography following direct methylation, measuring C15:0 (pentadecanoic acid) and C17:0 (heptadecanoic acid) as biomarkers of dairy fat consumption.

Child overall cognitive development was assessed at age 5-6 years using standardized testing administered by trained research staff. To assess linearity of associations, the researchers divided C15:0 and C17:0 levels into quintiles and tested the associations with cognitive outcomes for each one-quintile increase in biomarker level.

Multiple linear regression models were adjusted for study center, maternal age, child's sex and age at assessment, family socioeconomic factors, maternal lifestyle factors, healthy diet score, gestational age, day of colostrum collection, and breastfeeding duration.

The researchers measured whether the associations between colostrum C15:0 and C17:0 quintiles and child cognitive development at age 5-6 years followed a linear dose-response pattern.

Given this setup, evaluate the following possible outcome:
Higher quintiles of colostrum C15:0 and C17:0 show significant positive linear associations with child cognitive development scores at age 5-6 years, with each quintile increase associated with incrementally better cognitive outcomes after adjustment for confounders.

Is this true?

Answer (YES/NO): NO